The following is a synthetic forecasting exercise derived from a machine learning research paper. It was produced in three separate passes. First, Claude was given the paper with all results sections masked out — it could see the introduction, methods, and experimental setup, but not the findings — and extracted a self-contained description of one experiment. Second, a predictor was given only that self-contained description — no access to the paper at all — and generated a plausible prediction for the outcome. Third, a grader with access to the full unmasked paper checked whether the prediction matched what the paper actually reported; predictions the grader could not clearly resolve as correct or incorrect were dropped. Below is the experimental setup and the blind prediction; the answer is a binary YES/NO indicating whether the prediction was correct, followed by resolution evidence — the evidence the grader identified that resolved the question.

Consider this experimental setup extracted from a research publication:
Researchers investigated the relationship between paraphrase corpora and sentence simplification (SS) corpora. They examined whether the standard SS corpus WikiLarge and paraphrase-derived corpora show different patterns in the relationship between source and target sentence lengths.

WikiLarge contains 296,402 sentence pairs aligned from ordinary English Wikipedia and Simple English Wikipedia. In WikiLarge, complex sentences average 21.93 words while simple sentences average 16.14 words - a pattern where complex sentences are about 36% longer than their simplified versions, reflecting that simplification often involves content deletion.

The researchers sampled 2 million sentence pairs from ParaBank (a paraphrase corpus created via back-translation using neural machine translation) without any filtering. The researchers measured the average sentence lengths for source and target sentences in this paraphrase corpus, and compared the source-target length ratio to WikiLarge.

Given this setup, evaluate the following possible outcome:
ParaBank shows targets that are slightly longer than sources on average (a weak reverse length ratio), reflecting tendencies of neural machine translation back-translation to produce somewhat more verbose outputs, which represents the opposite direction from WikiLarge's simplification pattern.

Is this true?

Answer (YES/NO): YES